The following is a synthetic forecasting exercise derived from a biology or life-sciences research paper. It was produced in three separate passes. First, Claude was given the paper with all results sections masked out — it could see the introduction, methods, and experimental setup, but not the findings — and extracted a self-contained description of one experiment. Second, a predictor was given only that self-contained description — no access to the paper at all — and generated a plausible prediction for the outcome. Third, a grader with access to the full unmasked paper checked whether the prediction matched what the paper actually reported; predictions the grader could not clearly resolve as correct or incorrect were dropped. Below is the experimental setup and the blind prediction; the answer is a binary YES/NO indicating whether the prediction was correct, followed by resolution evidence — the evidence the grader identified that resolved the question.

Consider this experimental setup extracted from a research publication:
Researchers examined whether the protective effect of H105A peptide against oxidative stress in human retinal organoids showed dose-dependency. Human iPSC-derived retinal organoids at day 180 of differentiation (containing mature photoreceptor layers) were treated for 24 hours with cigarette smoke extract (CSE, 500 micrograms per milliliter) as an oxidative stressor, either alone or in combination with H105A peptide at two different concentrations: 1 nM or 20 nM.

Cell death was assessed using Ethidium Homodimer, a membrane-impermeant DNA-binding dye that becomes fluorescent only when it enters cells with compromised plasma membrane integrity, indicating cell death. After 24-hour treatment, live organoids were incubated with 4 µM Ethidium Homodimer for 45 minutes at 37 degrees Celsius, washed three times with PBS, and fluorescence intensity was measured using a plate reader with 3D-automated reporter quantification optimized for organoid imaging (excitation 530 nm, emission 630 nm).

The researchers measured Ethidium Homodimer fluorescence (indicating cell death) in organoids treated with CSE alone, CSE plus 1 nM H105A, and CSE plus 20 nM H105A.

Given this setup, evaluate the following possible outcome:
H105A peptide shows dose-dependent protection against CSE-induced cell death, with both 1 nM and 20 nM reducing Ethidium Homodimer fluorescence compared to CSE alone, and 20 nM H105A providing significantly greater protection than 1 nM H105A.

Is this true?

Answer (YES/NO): NO